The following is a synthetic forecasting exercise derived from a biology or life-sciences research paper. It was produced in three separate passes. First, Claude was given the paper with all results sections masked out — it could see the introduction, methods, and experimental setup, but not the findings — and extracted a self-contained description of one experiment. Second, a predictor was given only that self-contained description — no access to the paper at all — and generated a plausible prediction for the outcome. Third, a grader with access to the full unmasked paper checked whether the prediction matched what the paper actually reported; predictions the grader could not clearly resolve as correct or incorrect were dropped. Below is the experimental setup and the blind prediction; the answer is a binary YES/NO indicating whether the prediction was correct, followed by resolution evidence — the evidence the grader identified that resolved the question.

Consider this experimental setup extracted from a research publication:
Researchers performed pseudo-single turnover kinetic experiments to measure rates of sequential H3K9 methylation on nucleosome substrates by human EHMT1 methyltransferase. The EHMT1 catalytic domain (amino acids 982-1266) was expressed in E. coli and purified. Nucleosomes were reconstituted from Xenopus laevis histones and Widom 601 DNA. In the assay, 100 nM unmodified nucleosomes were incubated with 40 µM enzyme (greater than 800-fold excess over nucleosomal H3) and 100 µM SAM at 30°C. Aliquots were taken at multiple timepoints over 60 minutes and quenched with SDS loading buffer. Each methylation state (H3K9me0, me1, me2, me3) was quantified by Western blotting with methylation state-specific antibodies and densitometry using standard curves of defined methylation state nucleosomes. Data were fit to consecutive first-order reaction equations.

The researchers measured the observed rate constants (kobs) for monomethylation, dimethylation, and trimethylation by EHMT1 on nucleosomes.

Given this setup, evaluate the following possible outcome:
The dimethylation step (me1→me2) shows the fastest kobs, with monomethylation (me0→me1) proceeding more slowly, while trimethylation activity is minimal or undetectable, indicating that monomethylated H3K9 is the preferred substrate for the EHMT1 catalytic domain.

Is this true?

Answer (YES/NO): NO